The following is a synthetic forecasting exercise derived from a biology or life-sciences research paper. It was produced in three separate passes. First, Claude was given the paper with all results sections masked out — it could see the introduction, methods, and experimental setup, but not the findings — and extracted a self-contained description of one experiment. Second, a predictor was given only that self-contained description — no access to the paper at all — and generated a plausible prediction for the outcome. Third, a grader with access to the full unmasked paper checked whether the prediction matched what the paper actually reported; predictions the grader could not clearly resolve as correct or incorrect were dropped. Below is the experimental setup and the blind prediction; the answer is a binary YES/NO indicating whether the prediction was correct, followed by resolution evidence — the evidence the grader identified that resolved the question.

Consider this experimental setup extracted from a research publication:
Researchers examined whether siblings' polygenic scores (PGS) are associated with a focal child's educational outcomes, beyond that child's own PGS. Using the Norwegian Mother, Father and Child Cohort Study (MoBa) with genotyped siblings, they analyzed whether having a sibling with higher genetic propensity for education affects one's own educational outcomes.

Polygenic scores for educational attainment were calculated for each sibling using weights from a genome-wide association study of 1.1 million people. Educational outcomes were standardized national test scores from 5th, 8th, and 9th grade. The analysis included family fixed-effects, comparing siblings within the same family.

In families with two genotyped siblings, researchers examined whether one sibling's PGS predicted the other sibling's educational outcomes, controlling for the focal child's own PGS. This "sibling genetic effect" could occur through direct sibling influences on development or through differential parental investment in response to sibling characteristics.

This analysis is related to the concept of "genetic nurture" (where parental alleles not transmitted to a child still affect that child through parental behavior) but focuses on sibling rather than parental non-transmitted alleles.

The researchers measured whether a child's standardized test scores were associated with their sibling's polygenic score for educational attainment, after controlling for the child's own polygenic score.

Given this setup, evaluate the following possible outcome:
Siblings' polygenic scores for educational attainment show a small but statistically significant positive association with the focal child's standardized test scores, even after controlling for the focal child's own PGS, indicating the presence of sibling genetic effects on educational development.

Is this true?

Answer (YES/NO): YES